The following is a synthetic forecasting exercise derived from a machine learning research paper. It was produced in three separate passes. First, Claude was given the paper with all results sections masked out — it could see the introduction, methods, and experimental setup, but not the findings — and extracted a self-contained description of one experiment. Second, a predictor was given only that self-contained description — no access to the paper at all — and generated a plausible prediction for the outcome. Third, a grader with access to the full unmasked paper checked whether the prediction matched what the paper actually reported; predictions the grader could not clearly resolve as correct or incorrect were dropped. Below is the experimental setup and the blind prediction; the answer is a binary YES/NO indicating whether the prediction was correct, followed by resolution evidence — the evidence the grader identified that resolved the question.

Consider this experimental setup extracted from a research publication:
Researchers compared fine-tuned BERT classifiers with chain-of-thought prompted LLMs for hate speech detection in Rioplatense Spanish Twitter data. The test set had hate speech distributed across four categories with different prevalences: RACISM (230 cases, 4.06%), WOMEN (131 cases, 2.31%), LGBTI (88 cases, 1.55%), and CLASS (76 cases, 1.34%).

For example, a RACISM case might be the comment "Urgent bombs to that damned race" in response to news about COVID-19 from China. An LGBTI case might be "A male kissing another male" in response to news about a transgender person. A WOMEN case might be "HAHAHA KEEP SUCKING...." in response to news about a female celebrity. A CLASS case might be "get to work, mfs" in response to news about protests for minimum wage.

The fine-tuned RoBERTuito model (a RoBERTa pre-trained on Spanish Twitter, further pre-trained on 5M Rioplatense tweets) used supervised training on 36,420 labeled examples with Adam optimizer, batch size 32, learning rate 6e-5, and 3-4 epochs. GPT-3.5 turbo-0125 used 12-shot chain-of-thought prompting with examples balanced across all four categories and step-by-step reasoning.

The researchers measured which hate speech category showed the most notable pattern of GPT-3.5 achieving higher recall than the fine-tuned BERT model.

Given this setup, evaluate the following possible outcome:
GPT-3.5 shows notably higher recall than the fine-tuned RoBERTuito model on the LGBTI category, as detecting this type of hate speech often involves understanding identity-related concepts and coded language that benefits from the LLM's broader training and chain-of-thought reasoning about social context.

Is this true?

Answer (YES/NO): YES